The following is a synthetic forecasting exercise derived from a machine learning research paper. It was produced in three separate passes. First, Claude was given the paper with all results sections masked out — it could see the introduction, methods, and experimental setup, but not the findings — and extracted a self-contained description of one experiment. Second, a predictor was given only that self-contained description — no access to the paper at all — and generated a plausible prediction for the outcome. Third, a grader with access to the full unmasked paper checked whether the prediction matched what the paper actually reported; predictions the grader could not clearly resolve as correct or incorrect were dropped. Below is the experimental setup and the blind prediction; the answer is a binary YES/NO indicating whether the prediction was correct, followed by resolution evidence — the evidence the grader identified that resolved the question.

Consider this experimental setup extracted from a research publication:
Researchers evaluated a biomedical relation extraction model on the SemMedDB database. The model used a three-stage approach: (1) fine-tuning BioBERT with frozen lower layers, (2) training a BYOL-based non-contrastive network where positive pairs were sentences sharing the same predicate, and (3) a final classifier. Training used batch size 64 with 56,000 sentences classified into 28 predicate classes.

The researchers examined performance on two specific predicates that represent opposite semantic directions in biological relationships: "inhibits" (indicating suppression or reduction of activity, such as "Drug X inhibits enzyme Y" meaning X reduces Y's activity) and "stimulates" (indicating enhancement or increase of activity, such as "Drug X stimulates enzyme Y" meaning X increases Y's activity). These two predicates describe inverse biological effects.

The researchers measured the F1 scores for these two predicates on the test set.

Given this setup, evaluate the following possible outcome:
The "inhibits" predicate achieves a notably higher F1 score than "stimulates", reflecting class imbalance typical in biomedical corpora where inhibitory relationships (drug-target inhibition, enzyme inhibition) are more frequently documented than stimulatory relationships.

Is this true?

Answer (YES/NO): NO